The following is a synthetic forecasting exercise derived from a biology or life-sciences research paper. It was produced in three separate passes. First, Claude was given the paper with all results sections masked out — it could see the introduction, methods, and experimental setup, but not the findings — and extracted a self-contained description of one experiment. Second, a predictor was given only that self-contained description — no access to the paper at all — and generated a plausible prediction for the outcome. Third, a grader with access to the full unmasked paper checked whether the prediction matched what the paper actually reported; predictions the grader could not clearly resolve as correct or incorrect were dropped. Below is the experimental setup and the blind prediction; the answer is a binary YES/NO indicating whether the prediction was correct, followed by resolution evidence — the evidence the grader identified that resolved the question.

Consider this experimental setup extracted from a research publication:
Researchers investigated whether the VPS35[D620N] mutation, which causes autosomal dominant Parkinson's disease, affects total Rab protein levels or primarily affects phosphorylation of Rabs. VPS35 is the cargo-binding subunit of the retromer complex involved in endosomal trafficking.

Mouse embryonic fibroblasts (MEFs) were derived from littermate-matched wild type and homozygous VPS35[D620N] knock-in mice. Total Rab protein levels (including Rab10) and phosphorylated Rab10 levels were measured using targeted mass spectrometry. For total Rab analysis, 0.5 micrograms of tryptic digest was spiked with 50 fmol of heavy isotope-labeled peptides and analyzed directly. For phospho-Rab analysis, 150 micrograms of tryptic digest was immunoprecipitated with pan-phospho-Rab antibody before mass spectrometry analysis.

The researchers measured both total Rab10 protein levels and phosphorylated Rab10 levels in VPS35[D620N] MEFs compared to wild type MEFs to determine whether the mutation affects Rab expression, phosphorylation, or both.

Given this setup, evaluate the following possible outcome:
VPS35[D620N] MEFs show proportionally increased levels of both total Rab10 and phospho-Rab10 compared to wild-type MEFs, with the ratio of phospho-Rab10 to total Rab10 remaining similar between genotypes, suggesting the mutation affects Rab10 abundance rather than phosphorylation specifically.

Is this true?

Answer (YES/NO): NO